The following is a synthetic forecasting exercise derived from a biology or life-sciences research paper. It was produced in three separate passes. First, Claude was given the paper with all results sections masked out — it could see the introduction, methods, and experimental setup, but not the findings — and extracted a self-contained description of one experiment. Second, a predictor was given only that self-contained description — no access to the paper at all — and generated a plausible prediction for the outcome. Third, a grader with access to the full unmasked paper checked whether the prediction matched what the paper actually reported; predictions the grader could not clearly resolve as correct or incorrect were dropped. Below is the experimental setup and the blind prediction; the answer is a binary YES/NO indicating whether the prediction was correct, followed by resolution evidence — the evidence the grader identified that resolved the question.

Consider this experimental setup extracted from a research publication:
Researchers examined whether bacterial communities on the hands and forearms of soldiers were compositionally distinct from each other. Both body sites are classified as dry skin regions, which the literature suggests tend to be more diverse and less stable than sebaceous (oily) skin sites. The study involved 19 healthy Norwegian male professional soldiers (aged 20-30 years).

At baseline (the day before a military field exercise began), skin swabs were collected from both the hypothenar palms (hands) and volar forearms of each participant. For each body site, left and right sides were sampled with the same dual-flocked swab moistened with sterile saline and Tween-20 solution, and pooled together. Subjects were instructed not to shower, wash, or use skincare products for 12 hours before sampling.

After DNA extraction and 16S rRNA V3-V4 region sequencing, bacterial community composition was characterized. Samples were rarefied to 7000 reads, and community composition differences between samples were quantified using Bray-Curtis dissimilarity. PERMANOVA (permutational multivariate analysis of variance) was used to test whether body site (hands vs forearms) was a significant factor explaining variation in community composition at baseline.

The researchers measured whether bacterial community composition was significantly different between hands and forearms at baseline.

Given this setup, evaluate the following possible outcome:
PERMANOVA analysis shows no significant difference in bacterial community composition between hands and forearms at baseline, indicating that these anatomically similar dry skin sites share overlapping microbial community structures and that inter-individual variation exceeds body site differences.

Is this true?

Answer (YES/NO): NO